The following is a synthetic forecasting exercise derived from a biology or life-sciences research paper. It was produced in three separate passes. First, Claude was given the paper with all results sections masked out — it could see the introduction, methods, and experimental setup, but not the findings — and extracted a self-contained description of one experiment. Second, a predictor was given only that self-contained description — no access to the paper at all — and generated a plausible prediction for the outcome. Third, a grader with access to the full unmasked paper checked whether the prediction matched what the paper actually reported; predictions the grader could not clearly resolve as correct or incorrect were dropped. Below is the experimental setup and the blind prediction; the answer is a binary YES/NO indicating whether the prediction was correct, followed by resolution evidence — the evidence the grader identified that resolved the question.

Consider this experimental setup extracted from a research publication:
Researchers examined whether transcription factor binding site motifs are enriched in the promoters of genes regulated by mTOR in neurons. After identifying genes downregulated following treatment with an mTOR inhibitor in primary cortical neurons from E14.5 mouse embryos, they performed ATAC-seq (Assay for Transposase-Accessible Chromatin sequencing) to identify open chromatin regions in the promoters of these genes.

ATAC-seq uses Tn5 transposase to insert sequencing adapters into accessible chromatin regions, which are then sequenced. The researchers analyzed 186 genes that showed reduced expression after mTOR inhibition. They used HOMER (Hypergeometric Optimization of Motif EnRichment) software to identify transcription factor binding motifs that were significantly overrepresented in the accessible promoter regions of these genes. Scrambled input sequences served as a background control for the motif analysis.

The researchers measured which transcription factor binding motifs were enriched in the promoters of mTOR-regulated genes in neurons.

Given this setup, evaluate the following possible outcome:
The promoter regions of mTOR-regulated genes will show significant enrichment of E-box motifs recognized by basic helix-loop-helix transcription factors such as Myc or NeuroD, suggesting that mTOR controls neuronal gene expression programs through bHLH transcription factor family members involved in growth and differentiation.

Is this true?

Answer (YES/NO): NO